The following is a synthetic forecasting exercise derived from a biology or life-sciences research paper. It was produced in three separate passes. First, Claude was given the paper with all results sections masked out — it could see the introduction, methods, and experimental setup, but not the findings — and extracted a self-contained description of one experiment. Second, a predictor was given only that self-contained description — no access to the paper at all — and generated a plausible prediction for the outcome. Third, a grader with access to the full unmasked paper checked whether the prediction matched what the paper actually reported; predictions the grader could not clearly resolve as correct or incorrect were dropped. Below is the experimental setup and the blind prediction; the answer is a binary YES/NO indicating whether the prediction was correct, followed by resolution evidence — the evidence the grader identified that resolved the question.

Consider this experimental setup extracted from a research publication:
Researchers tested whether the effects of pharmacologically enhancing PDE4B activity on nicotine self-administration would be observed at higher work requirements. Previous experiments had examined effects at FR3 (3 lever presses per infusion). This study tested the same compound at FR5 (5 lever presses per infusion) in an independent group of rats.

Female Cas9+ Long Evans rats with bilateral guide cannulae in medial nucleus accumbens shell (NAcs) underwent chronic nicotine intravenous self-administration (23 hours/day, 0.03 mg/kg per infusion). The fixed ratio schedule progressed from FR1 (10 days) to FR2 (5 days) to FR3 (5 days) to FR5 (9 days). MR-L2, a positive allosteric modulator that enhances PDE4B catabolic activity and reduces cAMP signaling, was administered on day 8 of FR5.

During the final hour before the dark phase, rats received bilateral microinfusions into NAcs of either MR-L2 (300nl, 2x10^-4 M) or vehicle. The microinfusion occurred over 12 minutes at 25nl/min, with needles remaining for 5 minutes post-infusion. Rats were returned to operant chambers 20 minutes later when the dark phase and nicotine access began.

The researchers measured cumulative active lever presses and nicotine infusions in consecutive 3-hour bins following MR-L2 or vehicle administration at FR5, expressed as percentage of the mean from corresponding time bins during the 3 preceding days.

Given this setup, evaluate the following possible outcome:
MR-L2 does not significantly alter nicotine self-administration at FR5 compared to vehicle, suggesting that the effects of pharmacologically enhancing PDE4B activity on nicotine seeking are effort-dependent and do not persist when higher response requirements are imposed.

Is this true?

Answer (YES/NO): NO